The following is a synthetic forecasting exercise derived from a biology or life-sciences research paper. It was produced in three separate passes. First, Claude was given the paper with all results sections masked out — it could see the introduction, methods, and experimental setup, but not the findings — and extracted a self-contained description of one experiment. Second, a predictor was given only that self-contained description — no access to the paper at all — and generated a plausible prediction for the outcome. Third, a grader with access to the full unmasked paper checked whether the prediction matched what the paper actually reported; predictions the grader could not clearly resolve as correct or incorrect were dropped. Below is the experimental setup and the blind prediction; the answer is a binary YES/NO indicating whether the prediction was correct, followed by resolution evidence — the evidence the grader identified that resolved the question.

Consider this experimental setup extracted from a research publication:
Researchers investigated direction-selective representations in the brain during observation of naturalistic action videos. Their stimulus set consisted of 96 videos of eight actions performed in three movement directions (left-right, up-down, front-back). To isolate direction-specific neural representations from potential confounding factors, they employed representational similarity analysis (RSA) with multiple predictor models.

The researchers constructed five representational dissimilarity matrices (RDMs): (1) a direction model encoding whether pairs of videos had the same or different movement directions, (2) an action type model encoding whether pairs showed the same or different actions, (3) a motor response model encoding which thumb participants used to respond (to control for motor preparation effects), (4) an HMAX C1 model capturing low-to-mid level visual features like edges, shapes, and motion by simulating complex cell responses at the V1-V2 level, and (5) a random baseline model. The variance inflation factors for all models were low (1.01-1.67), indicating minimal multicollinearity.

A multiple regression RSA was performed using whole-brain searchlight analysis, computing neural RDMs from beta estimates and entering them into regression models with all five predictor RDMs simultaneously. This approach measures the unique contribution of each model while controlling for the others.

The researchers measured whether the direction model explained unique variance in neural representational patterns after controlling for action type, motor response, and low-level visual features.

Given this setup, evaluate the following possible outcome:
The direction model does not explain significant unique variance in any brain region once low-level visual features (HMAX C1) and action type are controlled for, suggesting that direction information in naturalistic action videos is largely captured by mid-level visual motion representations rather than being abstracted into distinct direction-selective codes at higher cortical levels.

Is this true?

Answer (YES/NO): NO